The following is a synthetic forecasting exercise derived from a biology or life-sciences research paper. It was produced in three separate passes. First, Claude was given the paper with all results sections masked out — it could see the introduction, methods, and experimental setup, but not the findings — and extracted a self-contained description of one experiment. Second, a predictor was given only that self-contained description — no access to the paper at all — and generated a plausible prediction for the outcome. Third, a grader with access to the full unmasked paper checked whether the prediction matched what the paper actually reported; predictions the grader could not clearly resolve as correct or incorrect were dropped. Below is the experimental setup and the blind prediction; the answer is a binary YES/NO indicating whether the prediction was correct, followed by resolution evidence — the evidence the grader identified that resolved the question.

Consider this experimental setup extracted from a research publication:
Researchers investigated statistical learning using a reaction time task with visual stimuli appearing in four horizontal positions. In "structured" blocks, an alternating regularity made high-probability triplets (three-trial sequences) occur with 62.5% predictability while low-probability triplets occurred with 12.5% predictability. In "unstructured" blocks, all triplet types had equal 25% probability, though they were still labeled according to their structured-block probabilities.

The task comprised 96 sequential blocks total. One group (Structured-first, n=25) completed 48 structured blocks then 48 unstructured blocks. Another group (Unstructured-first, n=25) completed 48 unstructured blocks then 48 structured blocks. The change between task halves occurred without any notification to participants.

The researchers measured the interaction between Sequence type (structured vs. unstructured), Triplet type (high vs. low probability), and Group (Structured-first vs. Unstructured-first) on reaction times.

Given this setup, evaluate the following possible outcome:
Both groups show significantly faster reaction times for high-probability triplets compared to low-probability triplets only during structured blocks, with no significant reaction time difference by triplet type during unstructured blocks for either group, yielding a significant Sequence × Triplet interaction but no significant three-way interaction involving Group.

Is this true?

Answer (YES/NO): NO